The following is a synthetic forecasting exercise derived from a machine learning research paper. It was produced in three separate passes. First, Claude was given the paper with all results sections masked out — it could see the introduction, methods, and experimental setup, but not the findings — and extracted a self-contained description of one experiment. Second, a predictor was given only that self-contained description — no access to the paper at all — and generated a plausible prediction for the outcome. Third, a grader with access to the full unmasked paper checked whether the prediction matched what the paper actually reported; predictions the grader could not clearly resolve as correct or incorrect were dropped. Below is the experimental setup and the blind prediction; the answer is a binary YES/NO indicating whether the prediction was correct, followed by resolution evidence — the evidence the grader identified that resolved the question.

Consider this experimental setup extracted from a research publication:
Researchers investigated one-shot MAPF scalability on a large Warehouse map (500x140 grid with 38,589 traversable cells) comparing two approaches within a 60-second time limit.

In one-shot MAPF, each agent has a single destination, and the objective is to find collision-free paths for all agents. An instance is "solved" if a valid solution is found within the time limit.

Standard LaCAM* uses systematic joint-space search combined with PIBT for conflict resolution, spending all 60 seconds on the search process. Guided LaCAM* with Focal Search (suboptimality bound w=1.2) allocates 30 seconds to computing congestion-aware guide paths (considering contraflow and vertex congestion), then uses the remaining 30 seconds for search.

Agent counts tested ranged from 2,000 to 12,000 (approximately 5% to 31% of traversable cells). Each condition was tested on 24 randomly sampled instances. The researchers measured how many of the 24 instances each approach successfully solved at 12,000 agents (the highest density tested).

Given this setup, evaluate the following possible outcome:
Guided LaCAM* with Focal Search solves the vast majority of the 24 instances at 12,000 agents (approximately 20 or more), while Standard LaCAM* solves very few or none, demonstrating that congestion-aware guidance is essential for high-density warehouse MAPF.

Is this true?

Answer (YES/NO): NO